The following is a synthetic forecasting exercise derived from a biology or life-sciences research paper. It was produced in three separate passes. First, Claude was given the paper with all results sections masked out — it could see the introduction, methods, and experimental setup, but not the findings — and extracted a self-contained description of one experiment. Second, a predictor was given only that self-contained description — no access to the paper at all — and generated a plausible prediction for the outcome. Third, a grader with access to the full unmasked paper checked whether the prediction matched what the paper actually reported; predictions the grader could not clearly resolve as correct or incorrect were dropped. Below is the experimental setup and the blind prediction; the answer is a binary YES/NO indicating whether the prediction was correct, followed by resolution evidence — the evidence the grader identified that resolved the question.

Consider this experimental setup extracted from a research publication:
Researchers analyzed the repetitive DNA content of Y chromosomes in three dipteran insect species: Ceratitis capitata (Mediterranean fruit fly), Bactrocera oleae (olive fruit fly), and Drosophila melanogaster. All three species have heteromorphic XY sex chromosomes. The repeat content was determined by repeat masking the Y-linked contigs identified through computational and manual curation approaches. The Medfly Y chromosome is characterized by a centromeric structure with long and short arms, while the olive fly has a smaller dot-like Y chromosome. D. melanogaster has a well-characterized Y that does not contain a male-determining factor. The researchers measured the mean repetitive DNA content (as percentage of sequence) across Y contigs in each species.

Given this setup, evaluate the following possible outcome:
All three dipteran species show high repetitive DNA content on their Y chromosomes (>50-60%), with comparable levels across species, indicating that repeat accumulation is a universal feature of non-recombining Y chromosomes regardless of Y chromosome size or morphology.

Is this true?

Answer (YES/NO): NO